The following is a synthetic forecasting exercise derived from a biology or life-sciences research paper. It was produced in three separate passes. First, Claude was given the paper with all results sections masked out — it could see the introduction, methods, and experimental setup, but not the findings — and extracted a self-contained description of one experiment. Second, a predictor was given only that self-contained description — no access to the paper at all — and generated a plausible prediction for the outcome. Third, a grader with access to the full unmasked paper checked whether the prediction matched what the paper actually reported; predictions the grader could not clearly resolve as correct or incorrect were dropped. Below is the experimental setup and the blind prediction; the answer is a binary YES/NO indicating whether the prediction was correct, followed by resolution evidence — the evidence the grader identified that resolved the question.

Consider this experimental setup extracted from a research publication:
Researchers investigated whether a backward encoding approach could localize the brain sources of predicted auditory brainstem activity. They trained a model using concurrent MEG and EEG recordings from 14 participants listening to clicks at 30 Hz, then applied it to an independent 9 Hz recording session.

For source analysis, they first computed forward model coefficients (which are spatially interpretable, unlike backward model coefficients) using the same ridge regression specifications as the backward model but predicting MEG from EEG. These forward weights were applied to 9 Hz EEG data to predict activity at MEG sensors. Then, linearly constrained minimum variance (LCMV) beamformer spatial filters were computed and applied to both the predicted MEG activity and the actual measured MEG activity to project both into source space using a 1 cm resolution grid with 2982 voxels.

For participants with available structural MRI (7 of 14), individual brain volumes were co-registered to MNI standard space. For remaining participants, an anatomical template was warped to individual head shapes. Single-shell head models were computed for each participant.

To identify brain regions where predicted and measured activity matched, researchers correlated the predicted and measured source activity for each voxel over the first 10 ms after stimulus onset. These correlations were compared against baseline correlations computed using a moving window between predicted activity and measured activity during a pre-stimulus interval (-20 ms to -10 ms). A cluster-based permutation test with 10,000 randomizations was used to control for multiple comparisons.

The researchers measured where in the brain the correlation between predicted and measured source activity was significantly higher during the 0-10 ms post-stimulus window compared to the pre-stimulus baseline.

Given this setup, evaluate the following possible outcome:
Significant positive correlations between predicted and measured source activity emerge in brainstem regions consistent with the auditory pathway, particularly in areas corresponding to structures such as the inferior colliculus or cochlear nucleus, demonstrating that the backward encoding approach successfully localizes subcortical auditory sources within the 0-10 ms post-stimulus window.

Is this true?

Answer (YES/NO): YES